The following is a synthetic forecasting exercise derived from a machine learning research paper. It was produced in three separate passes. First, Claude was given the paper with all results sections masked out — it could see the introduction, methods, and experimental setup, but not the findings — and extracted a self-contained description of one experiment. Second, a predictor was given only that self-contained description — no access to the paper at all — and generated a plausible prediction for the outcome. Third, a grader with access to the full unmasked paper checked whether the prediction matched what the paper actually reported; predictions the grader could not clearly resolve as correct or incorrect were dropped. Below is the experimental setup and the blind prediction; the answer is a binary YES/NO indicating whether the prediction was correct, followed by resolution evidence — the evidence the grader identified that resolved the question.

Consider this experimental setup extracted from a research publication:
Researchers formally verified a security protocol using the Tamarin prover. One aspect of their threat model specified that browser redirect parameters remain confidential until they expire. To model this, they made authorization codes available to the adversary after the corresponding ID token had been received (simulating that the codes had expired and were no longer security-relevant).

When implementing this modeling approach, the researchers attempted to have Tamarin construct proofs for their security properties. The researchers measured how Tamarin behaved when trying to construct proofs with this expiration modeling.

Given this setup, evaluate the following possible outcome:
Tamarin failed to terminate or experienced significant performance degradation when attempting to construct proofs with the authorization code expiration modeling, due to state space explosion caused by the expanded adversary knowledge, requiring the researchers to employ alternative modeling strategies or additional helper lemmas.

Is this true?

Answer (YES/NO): YES